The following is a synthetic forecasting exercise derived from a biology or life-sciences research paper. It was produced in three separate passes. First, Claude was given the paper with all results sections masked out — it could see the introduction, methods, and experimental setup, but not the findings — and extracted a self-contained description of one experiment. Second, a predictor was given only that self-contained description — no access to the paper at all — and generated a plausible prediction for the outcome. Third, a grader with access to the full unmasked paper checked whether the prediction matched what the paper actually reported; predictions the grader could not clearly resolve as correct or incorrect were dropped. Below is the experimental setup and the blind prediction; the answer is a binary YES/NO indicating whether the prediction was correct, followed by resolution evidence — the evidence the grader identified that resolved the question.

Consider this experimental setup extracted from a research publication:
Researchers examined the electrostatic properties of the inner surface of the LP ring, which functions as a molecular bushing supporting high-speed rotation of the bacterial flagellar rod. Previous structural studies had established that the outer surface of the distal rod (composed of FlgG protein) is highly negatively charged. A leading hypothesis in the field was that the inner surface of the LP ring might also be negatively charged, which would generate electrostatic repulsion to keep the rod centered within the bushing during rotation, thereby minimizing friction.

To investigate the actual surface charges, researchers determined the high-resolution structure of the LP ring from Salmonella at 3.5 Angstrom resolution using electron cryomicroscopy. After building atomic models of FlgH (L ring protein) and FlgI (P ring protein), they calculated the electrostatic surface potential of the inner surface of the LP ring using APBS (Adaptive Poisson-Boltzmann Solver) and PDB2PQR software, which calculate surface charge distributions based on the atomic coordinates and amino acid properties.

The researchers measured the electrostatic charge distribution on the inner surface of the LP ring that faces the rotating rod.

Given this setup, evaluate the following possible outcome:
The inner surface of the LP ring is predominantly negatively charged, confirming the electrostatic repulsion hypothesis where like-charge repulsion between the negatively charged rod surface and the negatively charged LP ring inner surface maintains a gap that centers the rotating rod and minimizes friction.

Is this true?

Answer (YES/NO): NO